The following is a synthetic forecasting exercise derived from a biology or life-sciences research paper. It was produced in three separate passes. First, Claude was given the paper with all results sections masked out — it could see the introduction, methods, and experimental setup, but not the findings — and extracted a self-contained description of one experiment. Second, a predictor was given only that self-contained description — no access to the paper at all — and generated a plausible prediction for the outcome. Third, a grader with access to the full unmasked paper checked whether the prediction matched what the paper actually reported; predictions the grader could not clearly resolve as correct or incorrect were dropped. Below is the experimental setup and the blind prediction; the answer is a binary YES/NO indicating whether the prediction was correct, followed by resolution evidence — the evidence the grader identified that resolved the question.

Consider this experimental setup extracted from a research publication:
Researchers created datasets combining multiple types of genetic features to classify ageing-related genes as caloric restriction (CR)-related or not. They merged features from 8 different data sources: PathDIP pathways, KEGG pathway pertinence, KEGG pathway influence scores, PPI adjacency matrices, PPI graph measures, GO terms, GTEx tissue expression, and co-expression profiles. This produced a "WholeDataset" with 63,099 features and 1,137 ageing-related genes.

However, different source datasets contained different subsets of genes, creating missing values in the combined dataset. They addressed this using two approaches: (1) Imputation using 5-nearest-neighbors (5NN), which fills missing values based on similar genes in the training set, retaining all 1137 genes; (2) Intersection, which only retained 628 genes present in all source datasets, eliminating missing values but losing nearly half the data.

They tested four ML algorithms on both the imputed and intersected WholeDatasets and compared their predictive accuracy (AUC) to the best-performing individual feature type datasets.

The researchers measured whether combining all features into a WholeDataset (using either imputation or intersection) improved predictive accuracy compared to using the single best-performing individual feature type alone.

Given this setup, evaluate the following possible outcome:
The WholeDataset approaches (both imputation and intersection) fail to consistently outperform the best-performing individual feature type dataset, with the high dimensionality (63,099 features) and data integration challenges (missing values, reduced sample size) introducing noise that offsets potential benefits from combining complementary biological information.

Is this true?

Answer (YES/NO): YES